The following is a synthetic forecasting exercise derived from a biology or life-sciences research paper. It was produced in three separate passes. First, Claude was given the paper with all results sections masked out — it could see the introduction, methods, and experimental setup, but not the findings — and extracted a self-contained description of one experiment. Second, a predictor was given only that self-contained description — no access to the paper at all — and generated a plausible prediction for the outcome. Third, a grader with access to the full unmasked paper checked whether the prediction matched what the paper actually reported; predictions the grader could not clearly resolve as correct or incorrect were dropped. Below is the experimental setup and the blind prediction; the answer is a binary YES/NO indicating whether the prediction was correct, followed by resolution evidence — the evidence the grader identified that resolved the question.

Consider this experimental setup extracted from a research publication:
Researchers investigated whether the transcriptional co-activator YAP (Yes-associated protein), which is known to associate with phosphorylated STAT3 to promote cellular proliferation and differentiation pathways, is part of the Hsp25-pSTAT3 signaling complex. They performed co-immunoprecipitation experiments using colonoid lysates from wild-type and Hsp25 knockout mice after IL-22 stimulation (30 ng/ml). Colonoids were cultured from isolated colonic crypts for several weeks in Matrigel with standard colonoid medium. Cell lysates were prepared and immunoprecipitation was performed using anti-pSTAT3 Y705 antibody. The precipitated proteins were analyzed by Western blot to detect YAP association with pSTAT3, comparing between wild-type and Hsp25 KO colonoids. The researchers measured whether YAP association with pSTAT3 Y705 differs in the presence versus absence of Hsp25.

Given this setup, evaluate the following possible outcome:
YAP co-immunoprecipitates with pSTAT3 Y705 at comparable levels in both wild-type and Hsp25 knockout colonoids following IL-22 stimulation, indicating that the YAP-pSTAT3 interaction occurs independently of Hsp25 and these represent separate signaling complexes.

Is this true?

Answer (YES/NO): NO